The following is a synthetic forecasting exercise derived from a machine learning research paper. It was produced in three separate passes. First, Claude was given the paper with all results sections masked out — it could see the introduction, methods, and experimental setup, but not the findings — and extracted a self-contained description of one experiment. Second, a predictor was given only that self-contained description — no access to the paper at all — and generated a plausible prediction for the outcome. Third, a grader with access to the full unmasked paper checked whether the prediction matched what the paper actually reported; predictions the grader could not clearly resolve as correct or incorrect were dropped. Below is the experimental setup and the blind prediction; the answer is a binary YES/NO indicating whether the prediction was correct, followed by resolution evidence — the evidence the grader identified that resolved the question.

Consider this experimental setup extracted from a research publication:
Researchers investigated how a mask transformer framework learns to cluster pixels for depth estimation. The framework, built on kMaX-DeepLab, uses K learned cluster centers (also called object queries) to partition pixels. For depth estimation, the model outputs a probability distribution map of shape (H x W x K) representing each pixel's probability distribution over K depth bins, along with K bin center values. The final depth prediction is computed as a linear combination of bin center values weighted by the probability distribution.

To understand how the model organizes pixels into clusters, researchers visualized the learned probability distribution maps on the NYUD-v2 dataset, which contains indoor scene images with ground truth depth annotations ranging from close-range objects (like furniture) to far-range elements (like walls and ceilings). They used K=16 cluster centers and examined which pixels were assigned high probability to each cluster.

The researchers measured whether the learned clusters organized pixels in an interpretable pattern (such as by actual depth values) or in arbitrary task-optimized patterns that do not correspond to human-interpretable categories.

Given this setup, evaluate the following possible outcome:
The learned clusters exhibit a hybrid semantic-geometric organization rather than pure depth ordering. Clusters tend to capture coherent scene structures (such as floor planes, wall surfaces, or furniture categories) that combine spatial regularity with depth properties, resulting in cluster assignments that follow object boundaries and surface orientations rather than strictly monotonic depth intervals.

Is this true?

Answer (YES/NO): NO